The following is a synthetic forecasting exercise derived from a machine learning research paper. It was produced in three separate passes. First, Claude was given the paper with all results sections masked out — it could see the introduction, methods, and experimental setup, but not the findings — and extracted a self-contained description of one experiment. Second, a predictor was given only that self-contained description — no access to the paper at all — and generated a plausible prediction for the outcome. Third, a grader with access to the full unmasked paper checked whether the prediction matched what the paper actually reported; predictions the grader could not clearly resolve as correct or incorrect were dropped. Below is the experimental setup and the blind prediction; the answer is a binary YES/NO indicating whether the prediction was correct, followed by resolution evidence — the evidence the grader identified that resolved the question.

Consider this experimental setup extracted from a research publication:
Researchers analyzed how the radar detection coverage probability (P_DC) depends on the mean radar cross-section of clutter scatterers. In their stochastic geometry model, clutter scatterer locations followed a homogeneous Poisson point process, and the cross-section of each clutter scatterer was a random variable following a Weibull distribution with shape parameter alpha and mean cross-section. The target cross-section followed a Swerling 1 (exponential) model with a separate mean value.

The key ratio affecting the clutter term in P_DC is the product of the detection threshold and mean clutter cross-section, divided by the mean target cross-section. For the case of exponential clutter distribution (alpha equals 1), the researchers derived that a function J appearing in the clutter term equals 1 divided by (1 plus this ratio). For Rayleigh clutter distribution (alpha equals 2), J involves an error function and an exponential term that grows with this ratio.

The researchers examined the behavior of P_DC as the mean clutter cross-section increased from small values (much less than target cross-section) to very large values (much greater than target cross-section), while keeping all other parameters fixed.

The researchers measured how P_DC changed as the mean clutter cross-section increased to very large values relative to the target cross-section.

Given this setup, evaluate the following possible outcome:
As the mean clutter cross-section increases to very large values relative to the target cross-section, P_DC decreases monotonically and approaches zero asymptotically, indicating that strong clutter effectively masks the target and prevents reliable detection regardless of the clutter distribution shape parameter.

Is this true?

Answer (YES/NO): NO